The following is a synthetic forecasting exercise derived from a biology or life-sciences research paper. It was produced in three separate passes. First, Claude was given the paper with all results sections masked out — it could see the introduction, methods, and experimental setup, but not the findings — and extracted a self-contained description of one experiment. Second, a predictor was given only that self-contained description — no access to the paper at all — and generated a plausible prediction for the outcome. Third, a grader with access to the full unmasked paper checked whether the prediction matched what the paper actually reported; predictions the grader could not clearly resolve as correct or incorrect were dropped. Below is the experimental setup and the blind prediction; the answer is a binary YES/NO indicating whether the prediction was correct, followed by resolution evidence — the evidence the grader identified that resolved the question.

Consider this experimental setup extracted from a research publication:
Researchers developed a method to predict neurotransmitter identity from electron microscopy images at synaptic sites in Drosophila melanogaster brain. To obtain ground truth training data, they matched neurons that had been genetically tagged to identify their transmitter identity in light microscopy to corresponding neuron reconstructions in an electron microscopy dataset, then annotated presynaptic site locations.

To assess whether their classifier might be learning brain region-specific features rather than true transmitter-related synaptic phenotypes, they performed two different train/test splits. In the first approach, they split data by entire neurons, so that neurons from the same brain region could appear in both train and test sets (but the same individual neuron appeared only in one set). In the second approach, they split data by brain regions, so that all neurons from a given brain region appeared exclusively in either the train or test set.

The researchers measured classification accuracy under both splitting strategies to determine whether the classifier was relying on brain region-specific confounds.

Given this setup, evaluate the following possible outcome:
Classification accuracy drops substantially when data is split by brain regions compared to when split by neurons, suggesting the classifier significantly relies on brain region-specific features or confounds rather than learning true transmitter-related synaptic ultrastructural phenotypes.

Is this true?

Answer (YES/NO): NO